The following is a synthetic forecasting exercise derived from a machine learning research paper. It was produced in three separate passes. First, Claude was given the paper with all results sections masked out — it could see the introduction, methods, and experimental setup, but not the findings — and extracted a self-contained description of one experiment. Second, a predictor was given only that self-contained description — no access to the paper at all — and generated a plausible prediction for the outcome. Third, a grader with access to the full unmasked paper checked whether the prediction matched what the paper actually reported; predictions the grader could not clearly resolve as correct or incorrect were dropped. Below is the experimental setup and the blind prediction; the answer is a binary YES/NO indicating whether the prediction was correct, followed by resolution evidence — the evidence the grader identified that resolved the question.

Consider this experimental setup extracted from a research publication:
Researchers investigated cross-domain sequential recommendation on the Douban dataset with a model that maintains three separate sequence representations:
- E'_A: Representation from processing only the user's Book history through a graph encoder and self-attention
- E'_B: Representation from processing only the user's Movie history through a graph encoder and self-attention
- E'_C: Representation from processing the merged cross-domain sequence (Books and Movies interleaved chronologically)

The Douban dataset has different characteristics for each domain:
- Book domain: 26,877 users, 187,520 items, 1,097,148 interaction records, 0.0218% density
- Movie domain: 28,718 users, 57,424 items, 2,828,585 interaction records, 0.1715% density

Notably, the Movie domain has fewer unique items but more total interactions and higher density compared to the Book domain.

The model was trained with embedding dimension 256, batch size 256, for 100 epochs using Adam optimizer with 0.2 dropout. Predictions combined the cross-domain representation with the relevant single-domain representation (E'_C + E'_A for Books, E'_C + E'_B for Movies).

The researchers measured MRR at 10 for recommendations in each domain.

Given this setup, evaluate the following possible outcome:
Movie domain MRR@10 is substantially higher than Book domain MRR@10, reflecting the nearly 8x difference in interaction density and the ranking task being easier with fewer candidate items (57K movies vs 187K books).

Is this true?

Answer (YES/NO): YES